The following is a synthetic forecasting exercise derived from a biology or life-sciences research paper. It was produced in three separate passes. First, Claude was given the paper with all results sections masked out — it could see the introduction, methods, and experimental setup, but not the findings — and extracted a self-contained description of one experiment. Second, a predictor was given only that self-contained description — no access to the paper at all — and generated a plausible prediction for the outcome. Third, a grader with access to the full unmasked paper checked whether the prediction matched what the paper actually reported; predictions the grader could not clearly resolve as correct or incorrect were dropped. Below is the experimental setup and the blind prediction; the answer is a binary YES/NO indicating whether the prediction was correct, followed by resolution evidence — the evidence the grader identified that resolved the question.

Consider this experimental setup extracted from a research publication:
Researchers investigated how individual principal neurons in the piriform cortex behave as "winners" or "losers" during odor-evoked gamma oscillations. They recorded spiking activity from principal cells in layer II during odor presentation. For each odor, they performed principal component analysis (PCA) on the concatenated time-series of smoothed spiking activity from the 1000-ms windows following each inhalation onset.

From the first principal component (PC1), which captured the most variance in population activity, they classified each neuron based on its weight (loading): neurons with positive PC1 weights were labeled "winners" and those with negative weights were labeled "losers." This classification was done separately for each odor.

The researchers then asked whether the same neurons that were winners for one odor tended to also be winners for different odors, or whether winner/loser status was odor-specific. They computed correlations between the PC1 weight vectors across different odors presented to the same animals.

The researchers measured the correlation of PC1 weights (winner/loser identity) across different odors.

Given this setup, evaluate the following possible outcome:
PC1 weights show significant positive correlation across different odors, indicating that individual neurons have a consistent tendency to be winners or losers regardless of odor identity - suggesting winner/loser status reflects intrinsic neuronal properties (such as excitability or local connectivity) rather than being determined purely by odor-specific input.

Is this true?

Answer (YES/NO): NO